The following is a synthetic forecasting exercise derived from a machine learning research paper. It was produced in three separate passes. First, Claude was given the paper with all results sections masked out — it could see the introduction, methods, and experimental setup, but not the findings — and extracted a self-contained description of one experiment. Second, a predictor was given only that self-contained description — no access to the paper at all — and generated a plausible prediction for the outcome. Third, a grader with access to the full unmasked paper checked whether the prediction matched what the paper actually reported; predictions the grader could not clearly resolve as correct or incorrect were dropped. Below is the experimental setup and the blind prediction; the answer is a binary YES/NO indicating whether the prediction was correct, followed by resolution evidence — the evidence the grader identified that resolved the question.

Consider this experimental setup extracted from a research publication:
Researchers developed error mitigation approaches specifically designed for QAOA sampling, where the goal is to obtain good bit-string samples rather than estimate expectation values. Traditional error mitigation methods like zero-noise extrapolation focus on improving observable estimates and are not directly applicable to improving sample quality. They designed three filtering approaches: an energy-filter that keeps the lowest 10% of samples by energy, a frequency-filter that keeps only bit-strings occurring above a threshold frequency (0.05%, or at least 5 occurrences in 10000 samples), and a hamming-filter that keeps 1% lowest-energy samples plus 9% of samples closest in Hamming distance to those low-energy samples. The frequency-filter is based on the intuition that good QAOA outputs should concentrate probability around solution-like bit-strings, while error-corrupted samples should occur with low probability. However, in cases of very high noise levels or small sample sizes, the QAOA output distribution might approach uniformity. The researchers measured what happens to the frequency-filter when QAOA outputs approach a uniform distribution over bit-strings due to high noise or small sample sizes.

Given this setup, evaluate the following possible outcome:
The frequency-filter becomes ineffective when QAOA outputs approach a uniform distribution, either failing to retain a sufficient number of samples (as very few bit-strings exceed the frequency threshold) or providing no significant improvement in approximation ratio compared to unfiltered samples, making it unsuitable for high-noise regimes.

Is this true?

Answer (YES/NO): YES